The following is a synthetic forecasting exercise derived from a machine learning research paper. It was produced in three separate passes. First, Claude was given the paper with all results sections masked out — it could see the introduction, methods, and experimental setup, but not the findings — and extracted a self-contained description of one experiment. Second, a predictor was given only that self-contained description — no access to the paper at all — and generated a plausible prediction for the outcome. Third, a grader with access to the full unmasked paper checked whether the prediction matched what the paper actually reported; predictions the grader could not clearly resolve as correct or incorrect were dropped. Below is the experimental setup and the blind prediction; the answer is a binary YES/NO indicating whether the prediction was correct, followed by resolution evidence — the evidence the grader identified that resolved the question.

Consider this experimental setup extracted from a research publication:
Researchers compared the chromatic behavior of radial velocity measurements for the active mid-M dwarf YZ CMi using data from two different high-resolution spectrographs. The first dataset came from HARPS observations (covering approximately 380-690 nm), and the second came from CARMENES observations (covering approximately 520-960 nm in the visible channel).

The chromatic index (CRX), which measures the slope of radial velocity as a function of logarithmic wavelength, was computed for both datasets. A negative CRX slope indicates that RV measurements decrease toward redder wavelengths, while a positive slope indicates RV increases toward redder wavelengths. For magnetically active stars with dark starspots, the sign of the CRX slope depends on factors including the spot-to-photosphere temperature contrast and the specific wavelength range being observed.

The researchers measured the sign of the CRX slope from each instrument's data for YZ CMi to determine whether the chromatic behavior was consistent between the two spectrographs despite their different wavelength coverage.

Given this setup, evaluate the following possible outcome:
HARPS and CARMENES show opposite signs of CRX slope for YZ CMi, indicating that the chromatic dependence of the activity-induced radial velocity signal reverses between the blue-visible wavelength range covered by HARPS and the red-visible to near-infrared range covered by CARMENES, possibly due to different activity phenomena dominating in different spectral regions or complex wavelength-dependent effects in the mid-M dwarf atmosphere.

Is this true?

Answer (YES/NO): NO